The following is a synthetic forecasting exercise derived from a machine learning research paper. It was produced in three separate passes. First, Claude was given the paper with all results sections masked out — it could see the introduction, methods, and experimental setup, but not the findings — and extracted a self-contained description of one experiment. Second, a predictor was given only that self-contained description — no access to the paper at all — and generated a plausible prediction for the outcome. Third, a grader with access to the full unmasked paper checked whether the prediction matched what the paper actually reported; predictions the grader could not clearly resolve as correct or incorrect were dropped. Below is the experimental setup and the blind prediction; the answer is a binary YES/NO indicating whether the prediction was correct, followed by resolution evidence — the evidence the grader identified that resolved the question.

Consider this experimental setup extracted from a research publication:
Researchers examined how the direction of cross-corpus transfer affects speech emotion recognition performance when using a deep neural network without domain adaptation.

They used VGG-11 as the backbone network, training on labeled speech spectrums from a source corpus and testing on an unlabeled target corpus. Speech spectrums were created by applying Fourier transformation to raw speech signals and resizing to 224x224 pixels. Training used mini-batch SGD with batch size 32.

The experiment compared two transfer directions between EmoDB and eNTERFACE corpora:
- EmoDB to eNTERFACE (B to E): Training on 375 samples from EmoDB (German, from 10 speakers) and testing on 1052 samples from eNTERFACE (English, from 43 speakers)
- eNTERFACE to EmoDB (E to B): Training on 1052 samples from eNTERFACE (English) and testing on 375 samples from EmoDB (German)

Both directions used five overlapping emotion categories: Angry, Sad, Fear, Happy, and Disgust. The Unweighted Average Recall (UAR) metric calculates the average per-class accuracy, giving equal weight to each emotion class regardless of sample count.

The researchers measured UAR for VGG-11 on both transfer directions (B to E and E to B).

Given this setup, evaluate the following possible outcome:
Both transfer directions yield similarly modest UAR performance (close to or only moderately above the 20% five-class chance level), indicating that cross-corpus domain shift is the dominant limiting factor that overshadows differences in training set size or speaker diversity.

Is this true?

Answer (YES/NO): NO